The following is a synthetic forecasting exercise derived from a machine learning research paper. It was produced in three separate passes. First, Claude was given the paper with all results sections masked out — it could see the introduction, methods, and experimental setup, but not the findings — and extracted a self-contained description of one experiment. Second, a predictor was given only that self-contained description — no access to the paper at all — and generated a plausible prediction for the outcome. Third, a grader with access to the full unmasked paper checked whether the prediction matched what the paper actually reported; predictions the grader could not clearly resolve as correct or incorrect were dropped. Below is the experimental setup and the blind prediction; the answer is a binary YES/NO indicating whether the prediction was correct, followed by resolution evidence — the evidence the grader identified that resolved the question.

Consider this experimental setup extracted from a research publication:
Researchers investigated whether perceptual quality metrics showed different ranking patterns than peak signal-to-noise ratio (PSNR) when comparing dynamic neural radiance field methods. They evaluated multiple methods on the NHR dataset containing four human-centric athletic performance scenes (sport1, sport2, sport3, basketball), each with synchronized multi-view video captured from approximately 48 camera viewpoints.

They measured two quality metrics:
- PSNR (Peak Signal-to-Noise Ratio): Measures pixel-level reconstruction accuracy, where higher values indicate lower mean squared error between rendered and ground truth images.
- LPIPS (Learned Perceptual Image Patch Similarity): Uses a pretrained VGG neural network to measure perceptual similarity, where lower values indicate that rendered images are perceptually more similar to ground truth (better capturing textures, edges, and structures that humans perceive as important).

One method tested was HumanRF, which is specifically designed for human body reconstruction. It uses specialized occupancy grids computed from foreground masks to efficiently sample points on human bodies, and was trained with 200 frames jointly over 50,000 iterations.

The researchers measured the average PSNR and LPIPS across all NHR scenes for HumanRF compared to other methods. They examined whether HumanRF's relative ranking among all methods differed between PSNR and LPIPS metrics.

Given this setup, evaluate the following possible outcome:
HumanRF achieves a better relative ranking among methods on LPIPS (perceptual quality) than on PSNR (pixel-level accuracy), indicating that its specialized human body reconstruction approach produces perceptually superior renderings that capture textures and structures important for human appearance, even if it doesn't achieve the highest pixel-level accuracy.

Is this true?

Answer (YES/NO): YES